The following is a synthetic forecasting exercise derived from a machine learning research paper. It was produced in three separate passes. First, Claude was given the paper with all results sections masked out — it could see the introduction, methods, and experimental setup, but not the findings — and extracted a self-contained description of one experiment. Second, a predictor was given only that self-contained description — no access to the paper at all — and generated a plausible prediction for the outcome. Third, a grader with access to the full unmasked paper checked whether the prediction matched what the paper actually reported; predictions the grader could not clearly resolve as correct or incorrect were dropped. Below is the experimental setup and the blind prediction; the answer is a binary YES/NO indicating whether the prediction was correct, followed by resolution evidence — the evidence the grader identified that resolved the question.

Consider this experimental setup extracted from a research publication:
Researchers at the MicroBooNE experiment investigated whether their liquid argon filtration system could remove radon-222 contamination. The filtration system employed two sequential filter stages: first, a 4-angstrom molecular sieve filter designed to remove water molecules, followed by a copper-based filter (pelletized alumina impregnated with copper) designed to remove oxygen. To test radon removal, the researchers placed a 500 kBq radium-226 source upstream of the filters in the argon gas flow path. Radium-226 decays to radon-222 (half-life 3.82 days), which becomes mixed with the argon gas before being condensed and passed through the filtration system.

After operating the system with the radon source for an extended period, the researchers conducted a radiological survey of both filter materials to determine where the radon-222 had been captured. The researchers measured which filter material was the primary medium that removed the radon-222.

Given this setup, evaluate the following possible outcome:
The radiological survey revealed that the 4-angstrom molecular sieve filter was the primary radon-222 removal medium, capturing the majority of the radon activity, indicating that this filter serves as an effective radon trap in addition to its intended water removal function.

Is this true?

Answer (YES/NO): NO